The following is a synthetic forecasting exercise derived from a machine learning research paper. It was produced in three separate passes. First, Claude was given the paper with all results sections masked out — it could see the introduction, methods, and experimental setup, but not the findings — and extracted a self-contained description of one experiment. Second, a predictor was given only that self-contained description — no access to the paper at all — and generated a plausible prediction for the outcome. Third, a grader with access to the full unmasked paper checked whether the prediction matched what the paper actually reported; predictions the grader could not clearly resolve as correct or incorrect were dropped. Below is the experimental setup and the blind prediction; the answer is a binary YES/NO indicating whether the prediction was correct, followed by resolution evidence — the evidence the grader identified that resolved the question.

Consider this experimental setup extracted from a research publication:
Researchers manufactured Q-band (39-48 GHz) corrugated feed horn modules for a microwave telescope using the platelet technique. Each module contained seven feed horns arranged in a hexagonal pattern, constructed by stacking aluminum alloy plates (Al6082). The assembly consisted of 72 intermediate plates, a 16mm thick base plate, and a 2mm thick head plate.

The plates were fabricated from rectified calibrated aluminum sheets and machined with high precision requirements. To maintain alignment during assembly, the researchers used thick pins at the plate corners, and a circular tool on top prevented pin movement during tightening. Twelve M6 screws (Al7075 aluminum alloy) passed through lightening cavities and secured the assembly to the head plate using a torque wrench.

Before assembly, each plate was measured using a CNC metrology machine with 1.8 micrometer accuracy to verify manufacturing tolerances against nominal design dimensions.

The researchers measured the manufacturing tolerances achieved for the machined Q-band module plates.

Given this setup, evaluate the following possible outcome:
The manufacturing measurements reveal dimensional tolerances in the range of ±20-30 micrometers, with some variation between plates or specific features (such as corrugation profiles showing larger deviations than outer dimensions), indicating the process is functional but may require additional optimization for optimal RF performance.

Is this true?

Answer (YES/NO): NO